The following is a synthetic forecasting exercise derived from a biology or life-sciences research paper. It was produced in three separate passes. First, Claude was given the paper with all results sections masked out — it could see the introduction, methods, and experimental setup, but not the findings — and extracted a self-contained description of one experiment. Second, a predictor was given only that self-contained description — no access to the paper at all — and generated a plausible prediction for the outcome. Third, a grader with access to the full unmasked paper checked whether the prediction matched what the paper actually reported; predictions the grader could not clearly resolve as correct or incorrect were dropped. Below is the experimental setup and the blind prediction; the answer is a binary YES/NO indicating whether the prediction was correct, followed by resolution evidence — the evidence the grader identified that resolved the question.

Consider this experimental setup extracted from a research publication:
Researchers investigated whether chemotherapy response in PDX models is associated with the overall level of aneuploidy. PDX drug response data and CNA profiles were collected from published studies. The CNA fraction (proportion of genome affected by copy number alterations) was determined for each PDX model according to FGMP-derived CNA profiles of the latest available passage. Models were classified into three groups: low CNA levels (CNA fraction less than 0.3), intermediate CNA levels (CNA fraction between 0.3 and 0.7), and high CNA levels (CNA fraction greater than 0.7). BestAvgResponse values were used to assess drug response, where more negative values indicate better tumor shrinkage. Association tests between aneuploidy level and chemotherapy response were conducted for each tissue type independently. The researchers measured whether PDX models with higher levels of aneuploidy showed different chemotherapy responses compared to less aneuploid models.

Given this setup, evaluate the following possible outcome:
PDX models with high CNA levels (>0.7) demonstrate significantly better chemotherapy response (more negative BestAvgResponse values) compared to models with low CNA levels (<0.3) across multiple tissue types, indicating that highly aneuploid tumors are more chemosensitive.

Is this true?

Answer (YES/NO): NO